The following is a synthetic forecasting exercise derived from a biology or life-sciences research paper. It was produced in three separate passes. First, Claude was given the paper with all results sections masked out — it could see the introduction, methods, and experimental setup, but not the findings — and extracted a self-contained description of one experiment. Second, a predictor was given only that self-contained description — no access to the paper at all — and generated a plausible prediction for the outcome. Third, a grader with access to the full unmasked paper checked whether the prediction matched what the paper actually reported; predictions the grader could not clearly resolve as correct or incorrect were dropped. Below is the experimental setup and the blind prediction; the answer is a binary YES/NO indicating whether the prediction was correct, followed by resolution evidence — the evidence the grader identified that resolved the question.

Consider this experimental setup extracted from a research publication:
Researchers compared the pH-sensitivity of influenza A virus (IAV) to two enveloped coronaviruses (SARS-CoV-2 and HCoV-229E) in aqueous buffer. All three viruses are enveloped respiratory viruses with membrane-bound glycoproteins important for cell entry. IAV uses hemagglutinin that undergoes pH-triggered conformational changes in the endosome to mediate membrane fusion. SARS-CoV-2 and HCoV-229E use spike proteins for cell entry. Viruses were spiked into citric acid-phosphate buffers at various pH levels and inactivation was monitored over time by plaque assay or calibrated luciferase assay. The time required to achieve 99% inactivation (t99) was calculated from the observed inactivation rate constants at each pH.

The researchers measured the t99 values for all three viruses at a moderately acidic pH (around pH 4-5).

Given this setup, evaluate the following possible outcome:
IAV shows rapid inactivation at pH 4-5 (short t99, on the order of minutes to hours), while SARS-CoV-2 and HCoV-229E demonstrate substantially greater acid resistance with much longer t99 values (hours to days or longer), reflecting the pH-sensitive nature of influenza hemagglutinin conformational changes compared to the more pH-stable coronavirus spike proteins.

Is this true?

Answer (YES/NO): YES